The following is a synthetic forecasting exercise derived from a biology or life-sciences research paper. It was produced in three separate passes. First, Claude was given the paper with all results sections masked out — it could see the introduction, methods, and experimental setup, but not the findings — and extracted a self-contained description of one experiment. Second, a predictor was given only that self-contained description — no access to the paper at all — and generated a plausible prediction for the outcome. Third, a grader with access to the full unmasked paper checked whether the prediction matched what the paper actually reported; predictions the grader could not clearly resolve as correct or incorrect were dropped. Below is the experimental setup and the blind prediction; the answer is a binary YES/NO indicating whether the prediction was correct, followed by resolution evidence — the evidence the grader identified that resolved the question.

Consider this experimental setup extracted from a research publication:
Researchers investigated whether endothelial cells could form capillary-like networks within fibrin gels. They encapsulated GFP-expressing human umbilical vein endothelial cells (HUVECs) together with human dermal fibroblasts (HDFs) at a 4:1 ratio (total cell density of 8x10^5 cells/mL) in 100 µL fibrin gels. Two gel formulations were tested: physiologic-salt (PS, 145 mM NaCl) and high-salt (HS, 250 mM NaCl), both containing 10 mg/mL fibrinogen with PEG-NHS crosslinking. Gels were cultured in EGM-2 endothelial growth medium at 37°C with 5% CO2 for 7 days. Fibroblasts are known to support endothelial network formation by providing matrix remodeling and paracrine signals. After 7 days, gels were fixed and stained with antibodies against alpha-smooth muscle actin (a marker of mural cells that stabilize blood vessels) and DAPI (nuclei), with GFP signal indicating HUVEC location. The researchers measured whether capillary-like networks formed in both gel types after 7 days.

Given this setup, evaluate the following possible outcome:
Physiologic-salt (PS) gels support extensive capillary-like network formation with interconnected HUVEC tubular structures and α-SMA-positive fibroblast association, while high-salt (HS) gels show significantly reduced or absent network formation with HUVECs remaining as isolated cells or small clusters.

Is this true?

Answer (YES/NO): NO